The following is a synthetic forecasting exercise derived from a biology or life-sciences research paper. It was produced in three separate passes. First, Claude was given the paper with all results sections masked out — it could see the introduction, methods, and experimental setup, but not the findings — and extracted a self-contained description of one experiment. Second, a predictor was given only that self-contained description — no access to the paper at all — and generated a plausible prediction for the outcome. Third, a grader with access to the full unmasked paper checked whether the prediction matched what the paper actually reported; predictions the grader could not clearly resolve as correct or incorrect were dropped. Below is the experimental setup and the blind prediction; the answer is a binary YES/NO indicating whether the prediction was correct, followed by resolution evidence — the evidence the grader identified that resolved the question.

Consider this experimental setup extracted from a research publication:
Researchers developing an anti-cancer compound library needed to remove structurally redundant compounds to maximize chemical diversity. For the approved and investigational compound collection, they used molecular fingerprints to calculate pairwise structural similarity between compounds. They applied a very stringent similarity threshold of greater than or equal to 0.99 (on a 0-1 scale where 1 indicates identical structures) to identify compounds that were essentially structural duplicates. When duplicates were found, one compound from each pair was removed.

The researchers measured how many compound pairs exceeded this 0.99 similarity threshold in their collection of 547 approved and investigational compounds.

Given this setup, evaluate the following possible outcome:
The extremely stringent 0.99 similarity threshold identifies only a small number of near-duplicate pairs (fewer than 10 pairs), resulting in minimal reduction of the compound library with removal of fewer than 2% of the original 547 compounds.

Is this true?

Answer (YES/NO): YES